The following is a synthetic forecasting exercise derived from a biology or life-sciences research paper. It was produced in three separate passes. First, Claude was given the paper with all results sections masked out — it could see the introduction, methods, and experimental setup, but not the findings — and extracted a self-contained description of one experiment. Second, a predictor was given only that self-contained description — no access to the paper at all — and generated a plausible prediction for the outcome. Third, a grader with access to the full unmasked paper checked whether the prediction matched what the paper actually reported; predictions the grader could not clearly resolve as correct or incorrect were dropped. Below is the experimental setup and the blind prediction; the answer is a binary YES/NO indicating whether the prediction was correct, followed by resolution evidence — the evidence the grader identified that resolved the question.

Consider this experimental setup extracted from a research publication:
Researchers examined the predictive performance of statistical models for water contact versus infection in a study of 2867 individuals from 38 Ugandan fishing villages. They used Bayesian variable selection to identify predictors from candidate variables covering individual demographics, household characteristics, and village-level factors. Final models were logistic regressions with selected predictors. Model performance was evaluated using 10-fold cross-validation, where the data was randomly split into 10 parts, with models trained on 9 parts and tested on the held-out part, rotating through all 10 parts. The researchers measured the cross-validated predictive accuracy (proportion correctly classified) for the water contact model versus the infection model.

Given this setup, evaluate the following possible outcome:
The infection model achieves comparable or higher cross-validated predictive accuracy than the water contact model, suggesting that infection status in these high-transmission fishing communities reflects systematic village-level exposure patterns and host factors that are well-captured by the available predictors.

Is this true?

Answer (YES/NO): NO